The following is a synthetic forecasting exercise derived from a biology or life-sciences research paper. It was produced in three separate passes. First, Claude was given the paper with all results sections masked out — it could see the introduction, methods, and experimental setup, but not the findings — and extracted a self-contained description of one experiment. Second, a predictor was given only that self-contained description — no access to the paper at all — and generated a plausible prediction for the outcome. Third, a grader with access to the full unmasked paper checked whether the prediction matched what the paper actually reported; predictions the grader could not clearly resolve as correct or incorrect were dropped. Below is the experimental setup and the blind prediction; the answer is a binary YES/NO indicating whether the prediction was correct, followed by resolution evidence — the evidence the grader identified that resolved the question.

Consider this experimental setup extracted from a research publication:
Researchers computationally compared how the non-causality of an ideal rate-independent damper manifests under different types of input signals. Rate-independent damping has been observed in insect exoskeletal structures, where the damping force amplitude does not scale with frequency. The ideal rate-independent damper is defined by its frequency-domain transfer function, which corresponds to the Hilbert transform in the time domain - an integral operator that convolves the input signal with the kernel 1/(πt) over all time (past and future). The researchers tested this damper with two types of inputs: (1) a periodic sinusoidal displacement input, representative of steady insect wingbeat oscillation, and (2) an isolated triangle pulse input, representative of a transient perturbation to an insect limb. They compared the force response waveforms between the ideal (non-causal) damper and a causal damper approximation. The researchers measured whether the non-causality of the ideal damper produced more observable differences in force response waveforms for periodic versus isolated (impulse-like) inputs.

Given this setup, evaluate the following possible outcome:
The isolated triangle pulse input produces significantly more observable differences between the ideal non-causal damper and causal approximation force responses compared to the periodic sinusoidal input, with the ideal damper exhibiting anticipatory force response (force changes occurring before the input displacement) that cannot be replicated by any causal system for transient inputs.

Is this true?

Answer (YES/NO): YES